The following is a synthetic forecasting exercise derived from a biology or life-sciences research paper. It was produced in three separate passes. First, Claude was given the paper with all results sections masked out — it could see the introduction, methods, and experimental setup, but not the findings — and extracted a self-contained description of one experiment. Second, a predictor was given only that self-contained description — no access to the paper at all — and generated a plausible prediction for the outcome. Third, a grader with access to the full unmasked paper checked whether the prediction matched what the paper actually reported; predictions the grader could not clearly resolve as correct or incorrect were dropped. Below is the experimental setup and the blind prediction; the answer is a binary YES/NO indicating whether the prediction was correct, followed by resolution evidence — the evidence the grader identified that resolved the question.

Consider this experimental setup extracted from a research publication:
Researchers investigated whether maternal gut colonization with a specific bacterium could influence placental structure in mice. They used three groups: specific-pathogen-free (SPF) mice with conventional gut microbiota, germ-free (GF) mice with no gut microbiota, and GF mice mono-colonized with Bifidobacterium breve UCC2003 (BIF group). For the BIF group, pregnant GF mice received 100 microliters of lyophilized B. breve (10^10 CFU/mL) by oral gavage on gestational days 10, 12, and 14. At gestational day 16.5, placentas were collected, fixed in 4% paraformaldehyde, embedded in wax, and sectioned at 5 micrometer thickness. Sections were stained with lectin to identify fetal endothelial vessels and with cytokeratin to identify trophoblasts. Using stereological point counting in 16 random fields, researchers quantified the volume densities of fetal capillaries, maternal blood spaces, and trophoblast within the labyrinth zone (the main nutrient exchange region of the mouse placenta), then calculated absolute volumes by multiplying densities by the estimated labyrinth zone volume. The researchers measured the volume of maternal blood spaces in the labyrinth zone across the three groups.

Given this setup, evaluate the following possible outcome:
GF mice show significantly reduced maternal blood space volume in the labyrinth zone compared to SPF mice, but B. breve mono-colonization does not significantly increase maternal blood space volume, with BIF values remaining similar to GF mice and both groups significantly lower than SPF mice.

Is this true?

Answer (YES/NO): YES